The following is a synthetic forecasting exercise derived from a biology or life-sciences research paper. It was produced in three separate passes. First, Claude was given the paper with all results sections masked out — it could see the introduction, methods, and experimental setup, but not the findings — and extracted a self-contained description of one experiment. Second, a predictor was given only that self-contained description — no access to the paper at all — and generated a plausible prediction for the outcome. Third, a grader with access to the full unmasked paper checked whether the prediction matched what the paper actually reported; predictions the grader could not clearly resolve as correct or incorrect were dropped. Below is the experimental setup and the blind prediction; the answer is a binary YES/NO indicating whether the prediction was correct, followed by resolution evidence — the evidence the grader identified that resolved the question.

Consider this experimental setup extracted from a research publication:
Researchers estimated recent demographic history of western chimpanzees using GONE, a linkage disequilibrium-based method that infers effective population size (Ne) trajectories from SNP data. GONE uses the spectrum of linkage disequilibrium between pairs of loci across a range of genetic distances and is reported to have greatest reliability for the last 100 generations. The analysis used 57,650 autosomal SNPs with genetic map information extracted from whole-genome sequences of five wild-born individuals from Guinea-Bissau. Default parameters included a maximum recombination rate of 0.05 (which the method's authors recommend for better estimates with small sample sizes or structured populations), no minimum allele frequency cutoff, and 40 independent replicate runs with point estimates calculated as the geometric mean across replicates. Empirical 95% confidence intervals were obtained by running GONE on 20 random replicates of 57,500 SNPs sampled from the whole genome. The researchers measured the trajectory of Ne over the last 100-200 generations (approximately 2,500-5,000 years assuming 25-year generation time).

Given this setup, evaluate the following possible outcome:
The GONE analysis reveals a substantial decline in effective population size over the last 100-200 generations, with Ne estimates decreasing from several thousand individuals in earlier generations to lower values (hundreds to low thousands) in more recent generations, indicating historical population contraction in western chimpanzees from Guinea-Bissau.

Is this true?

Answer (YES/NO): NO